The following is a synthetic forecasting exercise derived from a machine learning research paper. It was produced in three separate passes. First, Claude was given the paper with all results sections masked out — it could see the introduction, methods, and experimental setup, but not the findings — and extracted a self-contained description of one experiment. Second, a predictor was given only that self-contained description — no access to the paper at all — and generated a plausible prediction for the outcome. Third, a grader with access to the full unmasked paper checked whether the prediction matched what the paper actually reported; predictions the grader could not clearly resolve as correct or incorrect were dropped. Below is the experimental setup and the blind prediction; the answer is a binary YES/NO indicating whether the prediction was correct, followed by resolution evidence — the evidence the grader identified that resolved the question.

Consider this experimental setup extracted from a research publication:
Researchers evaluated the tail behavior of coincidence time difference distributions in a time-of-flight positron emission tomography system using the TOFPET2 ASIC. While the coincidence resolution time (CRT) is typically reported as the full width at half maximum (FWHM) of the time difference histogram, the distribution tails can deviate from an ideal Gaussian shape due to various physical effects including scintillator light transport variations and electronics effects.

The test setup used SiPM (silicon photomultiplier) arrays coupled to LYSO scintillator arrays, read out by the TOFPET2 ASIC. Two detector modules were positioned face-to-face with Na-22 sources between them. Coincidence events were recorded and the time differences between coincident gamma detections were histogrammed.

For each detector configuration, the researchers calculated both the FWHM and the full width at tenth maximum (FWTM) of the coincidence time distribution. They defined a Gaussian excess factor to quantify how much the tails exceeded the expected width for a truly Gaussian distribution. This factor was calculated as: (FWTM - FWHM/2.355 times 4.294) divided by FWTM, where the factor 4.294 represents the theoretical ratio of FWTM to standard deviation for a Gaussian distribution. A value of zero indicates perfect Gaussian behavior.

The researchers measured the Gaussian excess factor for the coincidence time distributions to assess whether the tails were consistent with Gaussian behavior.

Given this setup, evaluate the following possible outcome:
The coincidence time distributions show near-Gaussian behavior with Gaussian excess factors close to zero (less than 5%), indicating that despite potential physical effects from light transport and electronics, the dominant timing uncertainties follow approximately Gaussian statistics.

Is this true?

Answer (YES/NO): NO